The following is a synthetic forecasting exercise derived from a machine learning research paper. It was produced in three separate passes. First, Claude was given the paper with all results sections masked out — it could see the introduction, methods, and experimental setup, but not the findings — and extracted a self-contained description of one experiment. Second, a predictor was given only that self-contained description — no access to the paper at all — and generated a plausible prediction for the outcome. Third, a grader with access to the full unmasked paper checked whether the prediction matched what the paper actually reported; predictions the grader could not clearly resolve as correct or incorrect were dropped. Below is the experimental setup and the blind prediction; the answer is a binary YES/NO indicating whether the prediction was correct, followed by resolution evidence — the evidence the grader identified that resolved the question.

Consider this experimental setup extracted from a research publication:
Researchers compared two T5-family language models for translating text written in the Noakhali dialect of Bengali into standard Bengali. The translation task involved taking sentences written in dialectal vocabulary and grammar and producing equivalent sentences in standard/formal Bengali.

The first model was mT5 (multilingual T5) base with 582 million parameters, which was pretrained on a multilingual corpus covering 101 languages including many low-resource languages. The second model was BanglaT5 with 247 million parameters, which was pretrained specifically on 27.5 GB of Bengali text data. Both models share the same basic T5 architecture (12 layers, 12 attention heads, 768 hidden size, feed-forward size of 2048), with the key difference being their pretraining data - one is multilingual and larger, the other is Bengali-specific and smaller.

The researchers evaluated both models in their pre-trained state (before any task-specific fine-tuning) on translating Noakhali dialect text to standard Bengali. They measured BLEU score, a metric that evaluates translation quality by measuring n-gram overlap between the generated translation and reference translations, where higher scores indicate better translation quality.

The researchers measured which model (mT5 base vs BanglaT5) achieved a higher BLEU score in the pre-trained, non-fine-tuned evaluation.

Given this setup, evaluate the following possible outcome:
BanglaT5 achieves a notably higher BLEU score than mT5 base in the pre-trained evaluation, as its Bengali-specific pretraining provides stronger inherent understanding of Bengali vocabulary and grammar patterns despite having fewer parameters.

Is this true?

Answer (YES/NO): YES